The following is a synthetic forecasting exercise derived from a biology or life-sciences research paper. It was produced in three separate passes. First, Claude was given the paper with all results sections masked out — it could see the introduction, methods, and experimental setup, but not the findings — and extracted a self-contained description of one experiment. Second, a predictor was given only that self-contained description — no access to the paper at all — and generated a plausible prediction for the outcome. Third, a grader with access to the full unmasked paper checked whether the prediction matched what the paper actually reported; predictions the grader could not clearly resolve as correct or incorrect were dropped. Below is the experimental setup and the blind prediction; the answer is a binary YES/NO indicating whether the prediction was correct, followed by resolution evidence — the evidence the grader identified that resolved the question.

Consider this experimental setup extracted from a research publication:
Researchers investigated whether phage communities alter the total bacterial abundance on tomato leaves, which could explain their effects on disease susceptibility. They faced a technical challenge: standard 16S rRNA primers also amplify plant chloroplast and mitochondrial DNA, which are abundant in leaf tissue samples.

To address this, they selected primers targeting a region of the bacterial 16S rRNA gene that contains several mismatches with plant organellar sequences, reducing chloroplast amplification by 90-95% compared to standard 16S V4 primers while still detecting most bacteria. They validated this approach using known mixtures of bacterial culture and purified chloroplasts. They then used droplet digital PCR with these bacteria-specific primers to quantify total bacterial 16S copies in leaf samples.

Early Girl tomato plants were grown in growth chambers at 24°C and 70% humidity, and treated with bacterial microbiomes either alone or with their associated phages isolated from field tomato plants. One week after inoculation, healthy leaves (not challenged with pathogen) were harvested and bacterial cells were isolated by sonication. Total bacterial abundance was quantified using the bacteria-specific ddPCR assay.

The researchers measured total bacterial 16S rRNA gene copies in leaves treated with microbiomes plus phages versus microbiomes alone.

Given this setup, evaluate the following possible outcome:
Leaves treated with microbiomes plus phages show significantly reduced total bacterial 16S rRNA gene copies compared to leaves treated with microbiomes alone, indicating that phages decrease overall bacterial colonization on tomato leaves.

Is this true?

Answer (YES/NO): YES